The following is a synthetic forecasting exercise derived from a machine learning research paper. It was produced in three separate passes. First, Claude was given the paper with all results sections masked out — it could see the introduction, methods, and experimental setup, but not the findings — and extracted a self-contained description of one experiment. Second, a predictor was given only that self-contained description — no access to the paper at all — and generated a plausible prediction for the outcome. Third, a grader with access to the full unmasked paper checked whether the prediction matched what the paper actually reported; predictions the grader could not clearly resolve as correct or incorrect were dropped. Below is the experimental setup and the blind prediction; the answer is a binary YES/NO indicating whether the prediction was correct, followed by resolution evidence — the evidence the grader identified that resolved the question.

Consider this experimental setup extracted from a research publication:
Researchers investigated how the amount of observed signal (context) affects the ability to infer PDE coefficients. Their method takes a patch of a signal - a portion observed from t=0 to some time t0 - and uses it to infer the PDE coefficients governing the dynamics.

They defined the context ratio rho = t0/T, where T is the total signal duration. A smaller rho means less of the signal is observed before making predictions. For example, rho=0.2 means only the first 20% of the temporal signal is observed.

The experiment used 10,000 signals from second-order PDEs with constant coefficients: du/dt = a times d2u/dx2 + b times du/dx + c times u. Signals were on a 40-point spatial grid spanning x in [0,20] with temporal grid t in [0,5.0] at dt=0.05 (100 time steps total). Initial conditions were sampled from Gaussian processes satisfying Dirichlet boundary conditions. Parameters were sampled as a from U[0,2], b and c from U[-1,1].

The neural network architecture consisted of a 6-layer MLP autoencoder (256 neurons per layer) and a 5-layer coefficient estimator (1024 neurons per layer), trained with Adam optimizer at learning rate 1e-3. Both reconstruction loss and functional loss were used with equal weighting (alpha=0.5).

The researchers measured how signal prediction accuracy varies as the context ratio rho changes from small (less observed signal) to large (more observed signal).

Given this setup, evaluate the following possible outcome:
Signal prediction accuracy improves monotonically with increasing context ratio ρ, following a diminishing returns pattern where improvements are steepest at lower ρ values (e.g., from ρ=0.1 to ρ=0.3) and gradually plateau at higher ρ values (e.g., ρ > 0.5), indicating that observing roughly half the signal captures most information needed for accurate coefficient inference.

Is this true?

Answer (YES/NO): NO